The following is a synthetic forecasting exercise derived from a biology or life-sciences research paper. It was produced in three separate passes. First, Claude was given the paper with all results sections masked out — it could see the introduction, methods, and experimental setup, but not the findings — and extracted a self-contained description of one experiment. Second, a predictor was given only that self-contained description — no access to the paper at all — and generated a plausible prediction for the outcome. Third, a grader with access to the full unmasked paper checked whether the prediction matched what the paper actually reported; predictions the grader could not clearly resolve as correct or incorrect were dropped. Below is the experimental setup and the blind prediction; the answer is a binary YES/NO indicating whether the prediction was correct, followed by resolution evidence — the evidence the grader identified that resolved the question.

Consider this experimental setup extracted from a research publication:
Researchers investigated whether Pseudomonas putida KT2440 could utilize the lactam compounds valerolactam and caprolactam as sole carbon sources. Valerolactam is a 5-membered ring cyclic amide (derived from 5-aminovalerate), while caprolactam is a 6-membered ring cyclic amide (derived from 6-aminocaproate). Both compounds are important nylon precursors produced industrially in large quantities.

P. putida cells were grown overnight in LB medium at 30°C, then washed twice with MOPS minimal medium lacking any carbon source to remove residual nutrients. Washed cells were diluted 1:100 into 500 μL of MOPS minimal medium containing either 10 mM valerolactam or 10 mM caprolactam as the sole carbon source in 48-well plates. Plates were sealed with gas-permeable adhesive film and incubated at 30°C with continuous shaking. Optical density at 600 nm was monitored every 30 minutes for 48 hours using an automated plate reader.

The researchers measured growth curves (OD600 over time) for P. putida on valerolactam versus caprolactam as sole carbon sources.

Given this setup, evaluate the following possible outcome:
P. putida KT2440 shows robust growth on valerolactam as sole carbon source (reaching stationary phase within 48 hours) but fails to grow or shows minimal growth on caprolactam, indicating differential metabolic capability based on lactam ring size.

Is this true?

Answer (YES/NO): YES